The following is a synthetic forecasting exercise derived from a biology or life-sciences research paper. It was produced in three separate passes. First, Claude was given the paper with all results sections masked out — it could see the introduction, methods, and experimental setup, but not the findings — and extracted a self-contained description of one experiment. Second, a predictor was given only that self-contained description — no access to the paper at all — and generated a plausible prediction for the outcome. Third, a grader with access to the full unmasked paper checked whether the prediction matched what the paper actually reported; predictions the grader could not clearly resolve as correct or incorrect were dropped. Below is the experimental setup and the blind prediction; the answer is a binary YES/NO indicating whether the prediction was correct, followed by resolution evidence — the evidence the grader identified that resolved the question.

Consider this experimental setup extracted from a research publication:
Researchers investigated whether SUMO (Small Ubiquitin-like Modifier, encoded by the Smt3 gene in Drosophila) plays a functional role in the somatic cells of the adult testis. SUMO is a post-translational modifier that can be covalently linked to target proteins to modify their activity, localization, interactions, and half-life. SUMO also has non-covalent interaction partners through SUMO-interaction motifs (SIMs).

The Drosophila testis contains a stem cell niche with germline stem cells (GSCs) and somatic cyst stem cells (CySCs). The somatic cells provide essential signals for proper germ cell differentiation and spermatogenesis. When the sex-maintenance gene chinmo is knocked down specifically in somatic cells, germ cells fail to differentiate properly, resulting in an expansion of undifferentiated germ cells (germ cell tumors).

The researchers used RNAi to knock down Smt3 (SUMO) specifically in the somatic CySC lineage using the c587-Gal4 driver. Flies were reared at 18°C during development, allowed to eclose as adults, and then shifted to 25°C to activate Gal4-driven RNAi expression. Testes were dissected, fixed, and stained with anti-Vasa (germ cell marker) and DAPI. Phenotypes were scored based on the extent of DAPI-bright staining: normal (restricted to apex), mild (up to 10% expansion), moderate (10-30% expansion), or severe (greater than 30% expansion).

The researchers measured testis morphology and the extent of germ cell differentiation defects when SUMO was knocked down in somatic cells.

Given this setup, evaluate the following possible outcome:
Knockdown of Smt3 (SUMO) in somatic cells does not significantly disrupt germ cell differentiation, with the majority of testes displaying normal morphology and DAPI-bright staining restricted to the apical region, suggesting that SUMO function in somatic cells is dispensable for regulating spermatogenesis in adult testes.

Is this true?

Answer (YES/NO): NO